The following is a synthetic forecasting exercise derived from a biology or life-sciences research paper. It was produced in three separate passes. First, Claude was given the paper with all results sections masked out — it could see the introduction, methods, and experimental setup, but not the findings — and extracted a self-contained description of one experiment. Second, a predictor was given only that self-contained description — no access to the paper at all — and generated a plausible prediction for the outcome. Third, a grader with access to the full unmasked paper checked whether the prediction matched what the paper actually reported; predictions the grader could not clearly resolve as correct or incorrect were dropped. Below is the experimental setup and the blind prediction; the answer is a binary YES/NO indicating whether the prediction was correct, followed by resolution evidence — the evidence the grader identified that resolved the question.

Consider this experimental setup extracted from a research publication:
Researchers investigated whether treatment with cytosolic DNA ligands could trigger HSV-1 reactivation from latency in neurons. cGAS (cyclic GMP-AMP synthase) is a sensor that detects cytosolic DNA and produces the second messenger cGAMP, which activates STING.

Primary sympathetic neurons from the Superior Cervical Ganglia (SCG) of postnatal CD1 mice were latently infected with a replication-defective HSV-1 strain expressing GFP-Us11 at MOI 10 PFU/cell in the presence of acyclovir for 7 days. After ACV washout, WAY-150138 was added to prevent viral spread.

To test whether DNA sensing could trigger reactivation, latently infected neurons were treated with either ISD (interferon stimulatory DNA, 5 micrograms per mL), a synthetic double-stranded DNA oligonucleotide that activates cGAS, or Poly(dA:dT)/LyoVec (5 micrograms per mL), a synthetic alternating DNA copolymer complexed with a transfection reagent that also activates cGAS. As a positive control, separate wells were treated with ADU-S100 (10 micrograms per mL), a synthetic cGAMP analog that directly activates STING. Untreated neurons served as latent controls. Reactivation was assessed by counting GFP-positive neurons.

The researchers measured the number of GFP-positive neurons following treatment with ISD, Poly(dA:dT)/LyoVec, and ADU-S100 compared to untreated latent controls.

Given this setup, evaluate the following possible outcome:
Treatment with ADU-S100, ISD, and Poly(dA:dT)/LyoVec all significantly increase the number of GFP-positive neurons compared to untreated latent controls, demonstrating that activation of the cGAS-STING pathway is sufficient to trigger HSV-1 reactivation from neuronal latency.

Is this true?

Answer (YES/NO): YES